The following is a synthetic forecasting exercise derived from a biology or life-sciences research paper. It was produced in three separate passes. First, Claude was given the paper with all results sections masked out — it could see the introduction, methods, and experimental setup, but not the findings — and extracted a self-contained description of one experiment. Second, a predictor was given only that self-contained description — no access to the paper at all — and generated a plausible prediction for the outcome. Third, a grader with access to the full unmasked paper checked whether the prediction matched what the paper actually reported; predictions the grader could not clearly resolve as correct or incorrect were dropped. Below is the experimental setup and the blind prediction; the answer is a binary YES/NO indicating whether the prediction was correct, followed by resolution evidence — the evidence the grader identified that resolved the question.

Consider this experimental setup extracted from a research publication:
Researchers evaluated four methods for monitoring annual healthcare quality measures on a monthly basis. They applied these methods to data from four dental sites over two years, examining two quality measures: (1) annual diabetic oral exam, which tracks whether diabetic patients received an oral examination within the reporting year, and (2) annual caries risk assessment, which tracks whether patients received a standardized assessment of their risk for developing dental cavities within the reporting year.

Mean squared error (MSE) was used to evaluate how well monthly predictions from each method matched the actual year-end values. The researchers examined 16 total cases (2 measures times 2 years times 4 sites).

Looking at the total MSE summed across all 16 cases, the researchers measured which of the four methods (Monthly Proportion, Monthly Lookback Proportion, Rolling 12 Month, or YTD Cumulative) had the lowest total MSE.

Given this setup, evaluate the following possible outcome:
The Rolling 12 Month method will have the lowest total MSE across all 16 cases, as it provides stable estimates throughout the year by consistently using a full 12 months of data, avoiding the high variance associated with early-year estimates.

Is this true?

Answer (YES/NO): YES